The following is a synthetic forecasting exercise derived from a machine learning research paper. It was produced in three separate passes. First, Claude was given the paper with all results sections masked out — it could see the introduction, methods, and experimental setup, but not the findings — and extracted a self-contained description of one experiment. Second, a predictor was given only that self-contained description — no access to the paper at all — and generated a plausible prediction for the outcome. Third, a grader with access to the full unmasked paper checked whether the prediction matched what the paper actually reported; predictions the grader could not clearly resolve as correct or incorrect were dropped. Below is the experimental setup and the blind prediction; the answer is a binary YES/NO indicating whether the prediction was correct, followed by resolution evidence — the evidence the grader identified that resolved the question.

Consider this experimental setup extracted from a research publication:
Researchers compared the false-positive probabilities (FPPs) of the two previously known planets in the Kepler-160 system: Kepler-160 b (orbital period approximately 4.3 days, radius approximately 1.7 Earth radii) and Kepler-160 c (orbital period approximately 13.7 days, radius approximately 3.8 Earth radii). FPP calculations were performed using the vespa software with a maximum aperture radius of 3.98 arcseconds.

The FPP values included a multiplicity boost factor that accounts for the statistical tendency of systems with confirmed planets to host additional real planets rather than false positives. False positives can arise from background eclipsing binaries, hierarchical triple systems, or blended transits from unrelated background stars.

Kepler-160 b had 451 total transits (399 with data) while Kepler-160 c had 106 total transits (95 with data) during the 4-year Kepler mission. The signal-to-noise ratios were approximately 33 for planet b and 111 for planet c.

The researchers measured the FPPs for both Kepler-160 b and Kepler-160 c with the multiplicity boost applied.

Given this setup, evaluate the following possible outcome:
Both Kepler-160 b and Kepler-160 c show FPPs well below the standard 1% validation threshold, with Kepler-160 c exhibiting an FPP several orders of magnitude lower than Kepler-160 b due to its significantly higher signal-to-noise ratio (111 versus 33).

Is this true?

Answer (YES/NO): NO